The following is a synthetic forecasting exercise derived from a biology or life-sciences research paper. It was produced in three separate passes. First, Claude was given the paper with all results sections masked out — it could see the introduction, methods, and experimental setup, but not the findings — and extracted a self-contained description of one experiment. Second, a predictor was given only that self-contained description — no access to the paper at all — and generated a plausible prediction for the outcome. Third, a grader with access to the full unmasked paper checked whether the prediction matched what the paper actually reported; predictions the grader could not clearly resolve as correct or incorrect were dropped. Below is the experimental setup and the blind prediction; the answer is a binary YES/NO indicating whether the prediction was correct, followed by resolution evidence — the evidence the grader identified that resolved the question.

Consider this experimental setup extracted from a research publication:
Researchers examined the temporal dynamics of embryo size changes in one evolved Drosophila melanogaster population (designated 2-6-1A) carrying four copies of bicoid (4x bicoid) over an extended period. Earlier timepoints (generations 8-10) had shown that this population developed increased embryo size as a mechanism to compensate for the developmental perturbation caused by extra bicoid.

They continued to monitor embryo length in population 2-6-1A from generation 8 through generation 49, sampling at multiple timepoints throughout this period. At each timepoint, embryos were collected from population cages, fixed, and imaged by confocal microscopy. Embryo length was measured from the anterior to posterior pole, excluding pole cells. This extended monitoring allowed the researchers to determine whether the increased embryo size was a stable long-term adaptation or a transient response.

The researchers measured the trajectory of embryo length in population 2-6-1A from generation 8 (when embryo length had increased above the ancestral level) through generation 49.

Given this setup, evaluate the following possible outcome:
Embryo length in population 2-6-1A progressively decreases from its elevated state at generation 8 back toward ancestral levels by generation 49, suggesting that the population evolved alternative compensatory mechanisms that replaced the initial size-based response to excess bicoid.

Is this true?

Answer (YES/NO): YES